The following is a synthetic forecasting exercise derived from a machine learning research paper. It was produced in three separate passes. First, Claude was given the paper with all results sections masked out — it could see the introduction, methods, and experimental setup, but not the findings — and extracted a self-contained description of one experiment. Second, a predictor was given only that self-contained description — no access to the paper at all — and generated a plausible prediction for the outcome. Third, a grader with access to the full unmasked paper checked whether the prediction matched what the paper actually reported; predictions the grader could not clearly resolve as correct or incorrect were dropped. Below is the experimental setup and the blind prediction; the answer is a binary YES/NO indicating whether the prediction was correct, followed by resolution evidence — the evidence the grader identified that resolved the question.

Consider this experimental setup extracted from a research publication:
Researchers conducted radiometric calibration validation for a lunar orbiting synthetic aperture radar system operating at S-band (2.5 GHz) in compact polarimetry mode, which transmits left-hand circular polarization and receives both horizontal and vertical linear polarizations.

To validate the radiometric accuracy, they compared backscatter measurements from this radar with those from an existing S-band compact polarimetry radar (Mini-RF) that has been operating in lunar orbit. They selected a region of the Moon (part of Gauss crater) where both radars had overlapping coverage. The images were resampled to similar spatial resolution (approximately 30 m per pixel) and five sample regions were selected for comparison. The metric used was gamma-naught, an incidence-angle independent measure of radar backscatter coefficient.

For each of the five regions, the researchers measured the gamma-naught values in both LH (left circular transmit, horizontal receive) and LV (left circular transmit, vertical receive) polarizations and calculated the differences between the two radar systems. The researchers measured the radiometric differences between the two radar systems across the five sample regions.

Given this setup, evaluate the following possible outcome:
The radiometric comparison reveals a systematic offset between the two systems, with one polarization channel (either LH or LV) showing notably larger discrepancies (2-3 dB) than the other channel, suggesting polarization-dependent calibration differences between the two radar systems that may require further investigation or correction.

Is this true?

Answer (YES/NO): NO